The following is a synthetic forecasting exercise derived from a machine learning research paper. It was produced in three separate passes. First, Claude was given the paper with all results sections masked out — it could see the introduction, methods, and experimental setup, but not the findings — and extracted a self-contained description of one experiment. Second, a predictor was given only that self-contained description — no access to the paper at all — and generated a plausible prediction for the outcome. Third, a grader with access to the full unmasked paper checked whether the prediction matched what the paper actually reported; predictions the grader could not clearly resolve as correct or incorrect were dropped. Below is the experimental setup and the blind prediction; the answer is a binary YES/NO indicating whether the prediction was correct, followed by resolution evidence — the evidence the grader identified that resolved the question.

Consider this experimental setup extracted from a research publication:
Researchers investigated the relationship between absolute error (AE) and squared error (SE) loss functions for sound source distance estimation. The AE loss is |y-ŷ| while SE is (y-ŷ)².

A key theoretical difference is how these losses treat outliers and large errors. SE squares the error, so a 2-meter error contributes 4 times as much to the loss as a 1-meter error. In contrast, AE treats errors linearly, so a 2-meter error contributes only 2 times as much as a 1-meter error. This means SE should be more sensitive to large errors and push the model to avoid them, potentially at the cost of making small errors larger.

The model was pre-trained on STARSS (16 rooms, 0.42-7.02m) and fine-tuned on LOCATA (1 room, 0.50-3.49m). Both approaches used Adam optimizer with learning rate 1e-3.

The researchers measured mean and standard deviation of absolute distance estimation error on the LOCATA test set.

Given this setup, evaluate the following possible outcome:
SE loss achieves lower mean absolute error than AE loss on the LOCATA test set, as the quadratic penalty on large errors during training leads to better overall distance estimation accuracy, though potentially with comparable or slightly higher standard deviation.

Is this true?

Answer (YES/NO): NO